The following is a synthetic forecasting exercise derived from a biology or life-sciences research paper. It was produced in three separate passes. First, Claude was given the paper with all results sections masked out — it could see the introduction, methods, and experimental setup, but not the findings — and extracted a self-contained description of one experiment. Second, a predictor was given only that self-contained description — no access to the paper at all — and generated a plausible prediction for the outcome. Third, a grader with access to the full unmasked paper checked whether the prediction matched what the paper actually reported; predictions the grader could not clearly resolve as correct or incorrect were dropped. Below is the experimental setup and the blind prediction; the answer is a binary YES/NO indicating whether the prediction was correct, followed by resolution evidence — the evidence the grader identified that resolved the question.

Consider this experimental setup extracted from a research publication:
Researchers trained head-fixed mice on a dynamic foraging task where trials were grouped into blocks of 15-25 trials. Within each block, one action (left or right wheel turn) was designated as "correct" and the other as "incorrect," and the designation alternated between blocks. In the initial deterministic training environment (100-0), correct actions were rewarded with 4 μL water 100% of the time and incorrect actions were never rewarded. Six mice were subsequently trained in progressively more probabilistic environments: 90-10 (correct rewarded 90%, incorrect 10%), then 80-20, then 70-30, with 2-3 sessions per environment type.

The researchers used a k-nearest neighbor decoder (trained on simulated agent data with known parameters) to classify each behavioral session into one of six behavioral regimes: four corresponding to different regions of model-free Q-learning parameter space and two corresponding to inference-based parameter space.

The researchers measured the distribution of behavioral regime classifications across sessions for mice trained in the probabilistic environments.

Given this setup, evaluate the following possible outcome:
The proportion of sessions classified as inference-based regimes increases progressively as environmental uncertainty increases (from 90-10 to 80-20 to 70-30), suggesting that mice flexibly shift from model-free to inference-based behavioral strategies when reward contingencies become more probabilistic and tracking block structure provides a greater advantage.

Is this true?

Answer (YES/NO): NO